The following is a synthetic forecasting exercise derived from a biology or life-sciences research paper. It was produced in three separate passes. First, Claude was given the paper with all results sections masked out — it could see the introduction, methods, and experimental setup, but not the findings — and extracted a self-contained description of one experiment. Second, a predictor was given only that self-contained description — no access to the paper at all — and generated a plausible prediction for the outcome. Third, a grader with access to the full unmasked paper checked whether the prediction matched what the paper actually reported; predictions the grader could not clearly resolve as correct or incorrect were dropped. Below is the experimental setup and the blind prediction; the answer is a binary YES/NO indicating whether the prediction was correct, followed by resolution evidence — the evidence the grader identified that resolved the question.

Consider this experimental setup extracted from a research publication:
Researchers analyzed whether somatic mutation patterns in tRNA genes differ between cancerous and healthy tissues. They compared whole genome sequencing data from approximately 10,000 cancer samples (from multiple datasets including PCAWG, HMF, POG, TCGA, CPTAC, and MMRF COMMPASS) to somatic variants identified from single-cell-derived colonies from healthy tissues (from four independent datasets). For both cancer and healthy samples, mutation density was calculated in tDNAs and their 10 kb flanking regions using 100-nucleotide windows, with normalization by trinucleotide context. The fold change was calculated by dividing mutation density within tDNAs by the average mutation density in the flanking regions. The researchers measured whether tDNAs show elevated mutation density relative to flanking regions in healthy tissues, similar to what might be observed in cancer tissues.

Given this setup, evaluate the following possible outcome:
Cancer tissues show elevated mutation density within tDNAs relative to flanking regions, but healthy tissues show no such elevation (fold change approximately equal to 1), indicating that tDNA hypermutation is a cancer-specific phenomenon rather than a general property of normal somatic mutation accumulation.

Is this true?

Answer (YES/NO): NO